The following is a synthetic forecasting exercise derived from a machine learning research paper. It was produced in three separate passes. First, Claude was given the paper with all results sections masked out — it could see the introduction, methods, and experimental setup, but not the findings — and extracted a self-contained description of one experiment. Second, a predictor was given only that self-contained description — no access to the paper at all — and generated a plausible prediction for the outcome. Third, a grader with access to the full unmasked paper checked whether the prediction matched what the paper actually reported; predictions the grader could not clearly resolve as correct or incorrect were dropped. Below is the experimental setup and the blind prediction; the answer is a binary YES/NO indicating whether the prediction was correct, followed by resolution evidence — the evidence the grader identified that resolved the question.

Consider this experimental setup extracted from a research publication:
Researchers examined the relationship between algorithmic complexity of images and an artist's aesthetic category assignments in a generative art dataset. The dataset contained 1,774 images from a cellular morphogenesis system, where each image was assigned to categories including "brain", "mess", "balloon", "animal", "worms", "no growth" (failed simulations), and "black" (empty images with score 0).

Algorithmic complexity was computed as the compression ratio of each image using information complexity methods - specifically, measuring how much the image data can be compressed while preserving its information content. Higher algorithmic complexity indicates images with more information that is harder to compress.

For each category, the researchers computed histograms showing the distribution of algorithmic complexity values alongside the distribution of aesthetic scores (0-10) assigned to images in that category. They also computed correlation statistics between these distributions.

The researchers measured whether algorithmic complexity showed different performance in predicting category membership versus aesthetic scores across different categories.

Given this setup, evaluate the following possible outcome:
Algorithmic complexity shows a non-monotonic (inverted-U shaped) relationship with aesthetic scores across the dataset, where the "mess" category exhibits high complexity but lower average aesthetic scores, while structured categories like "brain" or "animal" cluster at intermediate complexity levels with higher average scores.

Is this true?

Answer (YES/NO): NO